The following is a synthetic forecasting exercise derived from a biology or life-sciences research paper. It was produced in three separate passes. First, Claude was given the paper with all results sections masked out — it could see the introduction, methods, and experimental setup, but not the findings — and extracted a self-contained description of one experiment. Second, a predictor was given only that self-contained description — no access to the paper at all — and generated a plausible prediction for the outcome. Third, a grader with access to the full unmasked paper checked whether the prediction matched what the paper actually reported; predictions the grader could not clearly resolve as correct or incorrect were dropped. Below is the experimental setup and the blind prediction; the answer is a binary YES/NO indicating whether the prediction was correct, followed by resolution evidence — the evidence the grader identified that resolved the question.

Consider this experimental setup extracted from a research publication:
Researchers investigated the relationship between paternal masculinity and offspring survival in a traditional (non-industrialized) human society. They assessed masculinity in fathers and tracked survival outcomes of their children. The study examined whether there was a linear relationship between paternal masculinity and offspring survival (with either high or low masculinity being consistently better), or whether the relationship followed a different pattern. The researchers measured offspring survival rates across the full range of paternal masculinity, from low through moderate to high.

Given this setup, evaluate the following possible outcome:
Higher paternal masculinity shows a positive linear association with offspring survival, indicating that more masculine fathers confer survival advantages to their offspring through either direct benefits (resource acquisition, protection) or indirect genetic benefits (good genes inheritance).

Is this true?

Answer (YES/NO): NO